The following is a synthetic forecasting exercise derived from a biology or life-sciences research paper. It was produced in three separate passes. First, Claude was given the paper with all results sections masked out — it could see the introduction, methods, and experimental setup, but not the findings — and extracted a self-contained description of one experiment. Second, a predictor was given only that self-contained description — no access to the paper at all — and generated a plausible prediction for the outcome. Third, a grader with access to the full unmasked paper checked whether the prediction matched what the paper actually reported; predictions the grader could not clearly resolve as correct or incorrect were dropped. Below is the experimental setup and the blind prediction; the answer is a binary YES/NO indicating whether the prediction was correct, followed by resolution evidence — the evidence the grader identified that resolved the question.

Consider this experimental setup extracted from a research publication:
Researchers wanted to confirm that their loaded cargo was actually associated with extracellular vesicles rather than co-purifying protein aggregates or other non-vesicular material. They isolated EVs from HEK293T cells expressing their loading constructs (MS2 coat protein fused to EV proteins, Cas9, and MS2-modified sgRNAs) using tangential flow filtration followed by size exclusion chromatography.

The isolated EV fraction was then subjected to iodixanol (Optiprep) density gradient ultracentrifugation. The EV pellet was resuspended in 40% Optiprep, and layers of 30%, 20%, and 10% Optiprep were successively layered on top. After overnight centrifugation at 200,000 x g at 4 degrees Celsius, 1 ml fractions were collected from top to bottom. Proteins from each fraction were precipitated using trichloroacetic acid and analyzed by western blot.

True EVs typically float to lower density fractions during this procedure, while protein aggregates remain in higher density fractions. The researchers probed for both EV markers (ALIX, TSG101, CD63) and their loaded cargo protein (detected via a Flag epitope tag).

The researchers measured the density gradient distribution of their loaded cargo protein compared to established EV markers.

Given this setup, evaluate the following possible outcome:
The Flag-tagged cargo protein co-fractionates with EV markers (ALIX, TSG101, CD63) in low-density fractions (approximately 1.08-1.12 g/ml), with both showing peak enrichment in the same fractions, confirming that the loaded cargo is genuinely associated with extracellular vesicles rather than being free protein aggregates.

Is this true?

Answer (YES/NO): YES